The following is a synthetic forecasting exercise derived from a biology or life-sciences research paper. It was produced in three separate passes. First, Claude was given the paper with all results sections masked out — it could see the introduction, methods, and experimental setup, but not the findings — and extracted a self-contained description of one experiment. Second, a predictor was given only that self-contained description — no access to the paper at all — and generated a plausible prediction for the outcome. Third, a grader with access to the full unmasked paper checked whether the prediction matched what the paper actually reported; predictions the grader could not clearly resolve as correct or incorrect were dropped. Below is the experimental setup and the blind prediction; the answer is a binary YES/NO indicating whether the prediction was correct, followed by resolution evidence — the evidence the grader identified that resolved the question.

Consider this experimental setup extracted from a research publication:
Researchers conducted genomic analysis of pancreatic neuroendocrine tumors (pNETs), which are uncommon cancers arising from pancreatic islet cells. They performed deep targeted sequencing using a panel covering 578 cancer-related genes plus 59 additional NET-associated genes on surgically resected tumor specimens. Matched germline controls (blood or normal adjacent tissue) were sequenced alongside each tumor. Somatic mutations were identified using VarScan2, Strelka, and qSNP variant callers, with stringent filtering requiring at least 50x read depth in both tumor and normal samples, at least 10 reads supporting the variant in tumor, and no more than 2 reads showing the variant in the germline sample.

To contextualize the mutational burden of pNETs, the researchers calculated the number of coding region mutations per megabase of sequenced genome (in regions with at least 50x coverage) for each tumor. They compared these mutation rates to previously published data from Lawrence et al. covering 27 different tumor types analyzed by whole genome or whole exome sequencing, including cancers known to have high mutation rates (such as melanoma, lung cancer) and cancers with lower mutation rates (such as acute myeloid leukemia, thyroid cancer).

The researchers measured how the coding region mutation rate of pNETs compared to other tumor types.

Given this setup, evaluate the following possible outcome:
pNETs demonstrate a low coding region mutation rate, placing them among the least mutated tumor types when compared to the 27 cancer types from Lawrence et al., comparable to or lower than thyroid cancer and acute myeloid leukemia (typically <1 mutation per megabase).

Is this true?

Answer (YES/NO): YES